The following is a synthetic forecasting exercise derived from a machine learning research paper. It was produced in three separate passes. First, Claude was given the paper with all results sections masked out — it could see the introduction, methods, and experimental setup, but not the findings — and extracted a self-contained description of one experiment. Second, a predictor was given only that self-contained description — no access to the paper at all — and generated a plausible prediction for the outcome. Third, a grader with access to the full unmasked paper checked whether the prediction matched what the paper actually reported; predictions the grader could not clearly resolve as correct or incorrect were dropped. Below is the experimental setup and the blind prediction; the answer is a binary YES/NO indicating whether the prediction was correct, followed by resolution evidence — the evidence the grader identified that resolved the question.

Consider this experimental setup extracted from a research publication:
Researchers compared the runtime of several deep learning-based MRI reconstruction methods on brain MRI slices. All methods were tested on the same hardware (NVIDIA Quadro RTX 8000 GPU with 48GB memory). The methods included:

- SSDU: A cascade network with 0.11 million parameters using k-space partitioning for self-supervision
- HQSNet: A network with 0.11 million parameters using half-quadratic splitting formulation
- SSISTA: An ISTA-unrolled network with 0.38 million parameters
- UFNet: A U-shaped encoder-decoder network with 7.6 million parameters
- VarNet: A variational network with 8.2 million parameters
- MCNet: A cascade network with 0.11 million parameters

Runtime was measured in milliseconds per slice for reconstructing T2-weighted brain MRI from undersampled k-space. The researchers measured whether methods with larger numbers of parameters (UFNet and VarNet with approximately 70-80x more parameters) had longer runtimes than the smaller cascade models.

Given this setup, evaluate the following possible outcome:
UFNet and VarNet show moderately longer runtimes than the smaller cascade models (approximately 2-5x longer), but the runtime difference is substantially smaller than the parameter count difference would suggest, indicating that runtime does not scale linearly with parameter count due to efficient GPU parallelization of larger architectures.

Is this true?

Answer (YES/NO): NO